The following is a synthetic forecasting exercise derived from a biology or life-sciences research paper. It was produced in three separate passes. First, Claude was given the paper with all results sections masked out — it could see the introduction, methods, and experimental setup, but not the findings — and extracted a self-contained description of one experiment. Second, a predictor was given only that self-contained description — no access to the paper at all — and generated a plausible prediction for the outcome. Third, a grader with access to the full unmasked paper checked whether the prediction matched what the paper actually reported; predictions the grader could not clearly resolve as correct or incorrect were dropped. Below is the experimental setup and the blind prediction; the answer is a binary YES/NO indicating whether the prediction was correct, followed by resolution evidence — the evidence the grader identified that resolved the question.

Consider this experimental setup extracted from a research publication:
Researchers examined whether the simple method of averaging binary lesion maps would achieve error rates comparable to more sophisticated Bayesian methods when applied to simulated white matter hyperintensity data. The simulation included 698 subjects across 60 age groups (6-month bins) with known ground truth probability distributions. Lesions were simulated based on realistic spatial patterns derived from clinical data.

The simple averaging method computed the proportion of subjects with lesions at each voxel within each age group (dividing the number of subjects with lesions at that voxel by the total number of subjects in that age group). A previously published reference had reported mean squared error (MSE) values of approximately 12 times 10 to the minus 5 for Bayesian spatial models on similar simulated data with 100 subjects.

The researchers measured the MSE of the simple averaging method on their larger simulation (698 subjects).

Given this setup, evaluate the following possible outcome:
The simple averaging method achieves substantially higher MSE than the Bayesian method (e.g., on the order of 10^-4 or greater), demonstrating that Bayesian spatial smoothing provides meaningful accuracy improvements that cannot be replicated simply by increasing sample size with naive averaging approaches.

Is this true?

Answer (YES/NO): YES